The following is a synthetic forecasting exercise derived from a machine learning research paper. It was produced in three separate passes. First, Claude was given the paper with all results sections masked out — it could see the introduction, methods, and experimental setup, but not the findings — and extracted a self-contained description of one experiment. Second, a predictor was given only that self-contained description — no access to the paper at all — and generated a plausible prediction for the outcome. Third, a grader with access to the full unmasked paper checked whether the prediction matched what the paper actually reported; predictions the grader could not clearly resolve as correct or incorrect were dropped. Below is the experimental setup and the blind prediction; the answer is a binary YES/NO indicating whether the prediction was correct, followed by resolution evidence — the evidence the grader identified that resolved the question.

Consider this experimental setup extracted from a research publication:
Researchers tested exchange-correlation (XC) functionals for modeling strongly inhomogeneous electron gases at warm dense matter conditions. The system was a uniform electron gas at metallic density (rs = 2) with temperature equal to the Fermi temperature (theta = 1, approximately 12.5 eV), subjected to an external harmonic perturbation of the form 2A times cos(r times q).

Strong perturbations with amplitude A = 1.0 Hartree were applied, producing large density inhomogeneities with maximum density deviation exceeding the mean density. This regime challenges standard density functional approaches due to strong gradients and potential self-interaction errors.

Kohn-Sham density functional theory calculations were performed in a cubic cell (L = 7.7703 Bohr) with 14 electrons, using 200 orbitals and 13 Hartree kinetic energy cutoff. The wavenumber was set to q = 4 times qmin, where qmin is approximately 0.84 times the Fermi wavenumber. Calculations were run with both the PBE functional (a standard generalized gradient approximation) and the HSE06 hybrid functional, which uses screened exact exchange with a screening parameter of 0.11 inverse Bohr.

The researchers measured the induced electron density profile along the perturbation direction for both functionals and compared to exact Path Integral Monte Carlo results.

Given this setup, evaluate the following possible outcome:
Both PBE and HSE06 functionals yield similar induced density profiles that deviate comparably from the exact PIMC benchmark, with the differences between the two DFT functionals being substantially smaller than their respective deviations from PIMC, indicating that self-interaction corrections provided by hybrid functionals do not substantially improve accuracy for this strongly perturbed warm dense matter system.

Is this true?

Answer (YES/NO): YES